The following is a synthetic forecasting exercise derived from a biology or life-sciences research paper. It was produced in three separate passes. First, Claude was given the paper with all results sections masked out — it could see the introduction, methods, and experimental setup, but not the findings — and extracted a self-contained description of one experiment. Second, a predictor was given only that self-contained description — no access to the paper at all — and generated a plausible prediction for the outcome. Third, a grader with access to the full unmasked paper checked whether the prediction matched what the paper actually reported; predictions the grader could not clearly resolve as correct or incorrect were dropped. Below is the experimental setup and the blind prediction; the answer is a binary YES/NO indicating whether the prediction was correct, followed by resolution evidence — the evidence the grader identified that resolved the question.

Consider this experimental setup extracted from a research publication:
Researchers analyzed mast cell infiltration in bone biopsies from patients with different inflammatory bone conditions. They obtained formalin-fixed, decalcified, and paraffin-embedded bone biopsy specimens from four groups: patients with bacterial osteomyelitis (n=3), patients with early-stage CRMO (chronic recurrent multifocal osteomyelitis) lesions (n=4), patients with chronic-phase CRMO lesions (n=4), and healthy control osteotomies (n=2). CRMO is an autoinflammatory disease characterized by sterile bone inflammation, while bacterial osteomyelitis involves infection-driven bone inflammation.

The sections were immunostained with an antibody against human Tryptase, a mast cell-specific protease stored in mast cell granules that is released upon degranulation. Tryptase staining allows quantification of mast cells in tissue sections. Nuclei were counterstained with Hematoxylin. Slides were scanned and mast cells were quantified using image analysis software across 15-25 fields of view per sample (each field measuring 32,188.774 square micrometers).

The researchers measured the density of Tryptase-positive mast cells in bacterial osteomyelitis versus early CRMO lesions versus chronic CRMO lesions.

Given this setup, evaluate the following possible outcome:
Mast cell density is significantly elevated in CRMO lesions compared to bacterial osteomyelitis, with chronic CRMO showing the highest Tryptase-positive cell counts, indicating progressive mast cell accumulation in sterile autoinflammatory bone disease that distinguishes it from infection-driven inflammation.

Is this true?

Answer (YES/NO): NO